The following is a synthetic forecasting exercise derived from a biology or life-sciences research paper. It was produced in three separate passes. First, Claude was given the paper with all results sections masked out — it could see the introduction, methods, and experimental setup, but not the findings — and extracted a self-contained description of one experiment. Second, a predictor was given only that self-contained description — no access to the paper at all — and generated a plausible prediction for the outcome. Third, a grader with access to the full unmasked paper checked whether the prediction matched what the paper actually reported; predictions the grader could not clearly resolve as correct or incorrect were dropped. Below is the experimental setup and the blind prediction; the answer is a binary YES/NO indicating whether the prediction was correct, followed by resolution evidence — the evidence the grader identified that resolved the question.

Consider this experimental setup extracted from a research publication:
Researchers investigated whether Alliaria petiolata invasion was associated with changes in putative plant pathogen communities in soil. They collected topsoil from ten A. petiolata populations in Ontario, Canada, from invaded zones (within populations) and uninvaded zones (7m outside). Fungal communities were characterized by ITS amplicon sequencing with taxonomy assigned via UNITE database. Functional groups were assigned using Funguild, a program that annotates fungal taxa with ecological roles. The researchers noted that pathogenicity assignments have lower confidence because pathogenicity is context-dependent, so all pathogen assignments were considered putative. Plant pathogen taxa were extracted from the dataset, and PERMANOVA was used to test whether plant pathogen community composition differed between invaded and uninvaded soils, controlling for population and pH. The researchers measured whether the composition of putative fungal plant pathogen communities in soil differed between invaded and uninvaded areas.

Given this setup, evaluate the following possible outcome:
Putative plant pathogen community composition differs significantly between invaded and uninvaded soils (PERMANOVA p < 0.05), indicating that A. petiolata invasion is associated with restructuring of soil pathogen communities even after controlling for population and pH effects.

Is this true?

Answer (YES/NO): NO